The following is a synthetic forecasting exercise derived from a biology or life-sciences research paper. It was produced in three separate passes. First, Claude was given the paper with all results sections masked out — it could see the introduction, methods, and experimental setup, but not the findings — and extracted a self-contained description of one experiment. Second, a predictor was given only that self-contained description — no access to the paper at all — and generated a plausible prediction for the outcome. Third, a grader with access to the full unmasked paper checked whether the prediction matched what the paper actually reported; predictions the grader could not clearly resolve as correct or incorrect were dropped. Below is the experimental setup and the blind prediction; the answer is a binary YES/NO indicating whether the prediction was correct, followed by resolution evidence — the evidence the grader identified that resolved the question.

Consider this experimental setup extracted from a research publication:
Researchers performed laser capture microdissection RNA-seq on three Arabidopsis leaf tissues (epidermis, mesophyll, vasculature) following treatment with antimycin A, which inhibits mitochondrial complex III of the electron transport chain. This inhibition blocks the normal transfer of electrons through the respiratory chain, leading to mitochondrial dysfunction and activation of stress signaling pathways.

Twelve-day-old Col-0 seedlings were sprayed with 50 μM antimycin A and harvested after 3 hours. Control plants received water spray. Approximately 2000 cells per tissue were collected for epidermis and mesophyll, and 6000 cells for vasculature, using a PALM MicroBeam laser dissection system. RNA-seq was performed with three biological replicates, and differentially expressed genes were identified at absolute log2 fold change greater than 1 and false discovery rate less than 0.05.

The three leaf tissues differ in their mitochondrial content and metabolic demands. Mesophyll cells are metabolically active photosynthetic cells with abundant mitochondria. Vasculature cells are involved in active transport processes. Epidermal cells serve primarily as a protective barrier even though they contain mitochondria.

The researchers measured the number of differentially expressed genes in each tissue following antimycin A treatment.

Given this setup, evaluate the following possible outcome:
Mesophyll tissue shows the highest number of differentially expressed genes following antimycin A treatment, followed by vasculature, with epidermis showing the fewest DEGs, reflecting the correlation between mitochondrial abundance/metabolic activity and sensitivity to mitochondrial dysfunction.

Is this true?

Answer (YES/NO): YES